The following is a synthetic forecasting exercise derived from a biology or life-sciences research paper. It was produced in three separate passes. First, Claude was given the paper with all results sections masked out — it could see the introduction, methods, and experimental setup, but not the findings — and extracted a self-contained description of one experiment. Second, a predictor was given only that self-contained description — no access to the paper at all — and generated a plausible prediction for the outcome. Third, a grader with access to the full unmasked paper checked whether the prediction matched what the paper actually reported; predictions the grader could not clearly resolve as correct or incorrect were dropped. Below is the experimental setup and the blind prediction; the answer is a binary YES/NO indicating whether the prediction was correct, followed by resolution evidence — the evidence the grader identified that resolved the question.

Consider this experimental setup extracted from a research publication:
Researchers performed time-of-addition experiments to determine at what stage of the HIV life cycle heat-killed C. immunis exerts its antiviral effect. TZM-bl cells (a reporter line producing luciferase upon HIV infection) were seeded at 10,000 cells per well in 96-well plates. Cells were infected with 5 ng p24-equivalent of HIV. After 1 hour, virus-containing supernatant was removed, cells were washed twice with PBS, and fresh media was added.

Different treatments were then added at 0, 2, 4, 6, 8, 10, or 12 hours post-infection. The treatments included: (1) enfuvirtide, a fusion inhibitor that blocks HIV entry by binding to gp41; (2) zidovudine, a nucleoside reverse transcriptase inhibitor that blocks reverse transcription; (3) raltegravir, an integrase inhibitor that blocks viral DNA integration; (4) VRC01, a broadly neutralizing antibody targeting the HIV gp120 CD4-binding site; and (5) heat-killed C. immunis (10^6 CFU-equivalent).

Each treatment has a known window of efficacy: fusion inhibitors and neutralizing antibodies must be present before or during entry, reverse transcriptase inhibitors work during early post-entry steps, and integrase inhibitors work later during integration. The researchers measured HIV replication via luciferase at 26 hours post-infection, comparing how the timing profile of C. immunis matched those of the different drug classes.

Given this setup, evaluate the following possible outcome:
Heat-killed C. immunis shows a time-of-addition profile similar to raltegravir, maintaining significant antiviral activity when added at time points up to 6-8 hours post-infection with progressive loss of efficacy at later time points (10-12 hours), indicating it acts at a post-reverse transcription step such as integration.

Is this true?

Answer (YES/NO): NO